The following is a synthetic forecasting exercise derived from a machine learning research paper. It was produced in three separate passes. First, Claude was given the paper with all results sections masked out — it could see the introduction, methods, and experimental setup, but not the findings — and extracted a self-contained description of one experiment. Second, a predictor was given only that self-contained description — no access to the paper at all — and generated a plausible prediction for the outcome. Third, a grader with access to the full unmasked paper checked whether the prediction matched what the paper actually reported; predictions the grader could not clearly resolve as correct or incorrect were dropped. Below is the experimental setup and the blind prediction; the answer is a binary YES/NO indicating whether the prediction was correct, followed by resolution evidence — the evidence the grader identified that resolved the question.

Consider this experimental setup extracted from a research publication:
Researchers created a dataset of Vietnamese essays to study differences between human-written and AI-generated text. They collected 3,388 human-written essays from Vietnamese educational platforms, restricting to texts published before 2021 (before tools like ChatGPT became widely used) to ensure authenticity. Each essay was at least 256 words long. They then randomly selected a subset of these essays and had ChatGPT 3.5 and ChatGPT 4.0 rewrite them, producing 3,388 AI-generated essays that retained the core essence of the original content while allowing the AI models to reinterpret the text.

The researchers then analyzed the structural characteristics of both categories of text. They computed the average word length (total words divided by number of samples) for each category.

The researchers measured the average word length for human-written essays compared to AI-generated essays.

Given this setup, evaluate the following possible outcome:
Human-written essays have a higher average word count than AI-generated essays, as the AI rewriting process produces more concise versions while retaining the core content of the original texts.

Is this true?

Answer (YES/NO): YES